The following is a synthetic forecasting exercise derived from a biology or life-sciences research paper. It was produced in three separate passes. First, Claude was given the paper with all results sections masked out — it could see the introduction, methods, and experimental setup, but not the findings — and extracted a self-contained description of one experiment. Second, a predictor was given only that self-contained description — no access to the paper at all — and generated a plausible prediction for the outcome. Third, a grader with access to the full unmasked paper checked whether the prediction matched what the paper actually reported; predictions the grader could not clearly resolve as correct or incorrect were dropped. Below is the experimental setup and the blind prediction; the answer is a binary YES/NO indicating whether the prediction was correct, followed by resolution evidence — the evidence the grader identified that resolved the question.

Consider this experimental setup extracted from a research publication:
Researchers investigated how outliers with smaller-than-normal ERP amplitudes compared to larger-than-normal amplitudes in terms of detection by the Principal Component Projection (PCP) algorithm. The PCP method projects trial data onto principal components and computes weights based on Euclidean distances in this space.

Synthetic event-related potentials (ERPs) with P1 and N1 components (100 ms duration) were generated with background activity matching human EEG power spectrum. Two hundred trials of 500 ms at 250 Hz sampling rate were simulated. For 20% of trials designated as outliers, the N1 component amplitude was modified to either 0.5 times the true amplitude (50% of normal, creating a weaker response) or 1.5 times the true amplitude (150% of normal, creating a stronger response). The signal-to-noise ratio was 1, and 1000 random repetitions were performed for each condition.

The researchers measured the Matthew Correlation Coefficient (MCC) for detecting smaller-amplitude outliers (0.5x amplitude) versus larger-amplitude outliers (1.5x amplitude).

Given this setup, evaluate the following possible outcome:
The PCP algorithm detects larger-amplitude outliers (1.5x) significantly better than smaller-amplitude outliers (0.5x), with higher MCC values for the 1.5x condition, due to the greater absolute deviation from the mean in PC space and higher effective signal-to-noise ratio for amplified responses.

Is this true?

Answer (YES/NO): NO